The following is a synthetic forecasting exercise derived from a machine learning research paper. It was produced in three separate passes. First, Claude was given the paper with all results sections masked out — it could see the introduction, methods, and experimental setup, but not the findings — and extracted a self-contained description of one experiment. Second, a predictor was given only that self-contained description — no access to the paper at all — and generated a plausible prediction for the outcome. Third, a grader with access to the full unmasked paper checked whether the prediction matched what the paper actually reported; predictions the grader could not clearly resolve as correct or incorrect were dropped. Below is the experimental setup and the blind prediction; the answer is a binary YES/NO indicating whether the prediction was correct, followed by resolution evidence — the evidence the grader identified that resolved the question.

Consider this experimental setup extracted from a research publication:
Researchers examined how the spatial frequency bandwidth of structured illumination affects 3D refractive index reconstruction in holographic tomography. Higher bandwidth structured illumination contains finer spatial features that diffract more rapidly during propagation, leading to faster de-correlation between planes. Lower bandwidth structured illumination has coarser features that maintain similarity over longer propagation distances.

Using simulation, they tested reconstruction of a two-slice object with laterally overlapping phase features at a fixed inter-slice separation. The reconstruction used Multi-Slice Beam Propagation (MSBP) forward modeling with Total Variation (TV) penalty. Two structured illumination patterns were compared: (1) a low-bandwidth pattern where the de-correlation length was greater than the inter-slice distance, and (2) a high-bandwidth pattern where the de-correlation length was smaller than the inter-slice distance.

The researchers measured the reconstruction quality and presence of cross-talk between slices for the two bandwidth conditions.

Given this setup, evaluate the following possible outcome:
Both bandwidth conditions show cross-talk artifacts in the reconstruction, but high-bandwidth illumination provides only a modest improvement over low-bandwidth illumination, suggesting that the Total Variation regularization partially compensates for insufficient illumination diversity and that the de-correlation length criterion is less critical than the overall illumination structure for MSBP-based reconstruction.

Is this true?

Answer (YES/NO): NO